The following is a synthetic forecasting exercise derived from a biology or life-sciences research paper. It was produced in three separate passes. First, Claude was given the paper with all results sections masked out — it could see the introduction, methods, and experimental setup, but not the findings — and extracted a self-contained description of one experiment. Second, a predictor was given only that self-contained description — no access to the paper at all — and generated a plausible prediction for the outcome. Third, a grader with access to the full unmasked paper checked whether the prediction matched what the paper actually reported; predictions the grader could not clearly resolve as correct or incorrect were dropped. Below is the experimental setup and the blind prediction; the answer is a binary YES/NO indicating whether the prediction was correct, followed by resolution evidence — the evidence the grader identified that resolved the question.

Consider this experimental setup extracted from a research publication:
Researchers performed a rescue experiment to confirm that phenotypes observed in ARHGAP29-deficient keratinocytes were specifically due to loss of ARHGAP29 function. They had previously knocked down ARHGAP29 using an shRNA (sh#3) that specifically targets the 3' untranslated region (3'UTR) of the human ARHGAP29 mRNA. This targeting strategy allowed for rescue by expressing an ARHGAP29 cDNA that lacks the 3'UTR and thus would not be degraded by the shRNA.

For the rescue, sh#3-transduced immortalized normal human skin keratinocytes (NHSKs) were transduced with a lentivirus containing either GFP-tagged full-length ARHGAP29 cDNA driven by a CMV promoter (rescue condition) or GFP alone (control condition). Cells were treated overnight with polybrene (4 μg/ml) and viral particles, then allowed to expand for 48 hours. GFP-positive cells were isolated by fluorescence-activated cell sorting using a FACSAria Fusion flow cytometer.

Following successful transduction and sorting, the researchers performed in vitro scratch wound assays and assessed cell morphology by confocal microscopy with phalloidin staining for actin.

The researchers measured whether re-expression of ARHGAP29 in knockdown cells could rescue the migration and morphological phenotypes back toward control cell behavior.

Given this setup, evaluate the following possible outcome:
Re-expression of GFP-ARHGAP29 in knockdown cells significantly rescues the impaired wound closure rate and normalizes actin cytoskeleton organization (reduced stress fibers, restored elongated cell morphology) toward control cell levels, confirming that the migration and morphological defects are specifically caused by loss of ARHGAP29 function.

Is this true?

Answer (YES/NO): NO